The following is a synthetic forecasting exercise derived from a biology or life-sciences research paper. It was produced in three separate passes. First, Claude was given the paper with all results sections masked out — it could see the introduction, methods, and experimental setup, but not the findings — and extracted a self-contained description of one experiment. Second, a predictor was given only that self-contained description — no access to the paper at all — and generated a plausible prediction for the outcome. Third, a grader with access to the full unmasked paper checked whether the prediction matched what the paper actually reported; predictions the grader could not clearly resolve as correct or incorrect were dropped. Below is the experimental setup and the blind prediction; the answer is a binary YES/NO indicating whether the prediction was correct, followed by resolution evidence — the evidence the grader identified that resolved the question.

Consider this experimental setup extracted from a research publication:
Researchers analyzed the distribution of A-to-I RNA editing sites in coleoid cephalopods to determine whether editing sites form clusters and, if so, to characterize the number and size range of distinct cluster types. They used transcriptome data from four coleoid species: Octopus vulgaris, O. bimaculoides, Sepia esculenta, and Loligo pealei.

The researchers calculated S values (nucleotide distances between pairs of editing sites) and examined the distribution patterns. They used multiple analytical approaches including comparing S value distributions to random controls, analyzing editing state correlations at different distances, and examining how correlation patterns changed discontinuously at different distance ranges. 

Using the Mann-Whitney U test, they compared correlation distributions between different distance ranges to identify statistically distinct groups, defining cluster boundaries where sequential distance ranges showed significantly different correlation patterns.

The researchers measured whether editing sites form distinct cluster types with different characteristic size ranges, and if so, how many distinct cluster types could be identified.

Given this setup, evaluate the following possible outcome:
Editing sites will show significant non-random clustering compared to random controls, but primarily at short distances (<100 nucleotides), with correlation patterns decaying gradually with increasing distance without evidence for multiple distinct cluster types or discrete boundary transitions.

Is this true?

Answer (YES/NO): NO